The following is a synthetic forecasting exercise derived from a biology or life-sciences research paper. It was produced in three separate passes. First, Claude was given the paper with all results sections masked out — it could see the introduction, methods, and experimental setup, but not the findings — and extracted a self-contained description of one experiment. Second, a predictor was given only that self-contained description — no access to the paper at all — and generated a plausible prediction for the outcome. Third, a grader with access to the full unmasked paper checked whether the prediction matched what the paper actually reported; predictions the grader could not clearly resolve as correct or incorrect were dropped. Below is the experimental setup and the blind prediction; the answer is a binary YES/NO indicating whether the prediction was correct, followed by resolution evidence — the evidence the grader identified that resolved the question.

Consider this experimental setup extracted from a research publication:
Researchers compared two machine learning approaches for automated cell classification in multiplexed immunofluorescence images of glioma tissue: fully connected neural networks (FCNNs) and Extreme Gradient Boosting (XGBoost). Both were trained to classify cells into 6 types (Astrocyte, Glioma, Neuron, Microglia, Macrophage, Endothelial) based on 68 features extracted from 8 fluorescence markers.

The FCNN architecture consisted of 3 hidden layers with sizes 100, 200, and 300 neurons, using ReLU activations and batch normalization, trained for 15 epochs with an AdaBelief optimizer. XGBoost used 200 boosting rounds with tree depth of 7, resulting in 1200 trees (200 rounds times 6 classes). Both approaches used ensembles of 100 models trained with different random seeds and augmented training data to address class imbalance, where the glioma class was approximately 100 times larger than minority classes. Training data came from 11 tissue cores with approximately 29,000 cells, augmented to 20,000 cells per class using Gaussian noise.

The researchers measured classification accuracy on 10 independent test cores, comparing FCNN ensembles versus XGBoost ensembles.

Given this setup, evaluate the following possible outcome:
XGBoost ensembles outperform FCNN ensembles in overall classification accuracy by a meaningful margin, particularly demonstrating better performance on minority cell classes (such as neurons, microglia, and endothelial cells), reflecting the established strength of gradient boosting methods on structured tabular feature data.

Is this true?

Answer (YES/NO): NO